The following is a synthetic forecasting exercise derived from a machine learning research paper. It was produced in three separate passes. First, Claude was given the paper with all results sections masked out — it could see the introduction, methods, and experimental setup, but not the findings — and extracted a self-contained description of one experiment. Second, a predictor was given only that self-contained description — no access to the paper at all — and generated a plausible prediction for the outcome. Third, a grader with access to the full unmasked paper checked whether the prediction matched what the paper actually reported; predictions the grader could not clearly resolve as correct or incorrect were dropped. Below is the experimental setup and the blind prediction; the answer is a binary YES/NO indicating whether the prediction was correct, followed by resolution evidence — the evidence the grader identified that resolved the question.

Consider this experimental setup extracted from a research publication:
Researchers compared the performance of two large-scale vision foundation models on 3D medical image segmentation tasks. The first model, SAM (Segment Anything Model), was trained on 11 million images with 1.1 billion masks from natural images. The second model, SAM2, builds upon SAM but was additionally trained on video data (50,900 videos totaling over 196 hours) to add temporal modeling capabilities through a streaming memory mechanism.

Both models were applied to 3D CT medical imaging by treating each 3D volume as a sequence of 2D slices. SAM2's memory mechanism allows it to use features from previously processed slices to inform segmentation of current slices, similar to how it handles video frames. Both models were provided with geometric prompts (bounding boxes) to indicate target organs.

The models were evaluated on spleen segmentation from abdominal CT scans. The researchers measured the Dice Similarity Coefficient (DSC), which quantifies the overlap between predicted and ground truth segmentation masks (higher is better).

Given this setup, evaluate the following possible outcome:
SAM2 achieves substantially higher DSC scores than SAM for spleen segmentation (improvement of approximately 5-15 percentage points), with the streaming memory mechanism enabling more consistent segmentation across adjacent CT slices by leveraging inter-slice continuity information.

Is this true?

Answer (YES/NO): YES